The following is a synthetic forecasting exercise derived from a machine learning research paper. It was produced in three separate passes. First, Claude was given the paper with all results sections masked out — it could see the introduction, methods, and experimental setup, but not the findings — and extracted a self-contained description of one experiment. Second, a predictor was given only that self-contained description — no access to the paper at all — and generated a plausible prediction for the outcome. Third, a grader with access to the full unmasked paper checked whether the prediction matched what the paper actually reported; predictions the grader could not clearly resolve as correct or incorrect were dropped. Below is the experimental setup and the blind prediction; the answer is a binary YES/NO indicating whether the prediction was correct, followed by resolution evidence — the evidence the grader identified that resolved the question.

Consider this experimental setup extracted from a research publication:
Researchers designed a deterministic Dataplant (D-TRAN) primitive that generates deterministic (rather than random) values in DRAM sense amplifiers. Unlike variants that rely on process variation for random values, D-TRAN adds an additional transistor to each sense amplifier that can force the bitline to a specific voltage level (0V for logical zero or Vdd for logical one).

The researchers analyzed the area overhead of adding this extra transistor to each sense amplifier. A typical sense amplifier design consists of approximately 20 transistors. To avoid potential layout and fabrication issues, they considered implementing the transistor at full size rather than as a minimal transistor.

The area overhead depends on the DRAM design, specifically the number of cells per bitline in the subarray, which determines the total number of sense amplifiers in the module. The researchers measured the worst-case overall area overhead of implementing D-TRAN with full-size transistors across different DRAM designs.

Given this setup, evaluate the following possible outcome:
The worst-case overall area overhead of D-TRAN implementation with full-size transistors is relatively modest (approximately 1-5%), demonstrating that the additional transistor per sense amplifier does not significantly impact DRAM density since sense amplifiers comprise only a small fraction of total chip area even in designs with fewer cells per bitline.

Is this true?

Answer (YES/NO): NO